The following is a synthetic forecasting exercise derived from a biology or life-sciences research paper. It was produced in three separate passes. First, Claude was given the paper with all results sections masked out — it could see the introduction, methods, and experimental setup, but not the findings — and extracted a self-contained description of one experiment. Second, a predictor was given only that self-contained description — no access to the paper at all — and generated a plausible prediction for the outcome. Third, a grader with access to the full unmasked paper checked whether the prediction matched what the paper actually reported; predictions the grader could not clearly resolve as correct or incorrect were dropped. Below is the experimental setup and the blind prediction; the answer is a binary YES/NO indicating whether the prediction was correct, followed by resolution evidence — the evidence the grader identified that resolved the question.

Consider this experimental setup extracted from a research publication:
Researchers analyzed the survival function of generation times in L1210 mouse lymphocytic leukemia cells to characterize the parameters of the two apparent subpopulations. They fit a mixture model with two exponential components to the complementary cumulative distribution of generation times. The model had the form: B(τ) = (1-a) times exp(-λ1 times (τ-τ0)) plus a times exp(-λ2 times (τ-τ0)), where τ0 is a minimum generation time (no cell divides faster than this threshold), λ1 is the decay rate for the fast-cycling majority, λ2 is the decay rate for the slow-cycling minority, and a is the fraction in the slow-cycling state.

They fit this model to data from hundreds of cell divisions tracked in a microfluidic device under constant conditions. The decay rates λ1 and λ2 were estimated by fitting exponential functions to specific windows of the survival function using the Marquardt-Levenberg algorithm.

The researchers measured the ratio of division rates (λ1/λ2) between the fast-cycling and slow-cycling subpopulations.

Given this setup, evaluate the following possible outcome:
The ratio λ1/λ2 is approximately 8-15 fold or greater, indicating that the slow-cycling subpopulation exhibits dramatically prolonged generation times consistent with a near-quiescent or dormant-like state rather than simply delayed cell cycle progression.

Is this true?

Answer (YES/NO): NO